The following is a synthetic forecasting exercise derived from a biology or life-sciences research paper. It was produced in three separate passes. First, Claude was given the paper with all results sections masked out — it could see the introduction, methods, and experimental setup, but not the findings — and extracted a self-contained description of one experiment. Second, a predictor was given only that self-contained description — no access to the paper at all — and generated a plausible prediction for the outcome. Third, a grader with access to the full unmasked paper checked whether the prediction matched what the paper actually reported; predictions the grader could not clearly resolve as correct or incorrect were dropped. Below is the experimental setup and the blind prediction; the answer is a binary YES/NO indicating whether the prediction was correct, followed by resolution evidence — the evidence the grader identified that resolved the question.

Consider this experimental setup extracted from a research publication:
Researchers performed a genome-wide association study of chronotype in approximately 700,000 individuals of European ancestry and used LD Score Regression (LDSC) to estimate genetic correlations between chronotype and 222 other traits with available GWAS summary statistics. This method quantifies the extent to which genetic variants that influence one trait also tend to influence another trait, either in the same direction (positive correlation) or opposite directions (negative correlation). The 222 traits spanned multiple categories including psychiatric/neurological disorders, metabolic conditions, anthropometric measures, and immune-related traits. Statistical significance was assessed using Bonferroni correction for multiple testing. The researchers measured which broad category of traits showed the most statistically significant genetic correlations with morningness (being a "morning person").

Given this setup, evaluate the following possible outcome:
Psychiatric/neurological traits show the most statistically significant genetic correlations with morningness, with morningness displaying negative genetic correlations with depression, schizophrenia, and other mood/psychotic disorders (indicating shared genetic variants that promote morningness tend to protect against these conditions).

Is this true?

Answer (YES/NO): YES